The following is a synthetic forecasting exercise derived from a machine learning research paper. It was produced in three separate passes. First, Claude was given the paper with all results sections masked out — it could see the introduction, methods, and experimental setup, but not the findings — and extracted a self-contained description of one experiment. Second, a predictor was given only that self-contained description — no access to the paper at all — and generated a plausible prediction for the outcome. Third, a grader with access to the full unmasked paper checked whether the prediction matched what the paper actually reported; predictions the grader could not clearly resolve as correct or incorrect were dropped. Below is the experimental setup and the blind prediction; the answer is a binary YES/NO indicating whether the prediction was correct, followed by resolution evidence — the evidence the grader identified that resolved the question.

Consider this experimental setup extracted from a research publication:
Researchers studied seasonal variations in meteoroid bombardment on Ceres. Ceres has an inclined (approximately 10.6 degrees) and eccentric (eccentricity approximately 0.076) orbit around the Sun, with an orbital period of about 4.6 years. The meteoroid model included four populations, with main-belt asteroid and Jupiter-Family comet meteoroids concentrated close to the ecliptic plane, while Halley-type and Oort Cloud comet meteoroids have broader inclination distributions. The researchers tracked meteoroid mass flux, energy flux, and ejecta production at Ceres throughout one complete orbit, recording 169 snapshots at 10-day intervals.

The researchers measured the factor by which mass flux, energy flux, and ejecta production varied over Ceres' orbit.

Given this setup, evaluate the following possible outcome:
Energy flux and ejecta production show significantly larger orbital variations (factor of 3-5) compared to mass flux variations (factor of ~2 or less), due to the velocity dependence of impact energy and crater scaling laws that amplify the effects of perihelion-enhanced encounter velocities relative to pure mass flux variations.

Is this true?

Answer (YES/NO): NO